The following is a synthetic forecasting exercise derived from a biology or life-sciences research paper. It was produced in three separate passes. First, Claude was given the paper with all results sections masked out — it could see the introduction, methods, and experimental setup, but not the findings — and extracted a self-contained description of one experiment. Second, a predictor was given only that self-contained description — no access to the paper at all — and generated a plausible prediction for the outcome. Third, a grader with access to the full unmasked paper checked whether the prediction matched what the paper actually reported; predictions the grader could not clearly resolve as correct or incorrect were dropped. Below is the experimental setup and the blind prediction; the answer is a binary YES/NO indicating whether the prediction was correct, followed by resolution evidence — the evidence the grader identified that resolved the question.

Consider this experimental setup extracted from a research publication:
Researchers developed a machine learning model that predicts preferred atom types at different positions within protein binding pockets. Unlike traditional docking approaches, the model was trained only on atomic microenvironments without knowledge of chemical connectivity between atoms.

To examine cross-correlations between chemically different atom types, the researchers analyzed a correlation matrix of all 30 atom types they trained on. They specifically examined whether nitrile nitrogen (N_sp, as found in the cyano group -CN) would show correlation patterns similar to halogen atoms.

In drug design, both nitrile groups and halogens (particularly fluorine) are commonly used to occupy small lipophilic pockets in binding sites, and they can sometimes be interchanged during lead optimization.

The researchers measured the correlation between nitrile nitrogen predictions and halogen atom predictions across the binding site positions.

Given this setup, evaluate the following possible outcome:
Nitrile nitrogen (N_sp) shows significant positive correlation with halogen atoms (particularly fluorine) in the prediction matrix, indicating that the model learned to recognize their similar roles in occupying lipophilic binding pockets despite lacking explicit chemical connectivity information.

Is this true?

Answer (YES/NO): YES